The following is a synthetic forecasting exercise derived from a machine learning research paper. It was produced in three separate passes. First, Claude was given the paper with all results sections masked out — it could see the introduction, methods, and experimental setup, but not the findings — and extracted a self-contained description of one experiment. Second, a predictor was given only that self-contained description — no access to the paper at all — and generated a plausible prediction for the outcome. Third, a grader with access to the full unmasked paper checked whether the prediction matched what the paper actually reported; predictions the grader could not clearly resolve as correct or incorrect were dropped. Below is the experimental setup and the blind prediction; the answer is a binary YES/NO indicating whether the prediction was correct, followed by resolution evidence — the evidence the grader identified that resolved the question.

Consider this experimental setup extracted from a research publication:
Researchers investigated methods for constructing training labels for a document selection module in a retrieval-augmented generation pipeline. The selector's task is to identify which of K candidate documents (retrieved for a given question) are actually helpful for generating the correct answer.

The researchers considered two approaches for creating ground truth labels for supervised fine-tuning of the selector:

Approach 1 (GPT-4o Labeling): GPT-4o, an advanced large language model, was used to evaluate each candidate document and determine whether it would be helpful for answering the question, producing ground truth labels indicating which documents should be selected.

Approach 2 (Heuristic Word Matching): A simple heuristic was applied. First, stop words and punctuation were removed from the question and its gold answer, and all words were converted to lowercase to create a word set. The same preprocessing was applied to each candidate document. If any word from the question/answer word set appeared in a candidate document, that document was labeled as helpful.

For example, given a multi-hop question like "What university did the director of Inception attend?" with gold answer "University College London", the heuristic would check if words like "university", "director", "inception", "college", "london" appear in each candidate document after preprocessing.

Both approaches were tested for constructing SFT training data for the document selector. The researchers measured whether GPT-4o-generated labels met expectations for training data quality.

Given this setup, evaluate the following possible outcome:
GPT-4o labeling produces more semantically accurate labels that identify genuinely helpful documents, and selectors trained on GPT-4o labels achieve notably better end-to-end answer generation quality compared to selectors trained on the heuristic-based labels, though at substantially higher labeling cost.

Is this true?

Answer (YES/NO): NO